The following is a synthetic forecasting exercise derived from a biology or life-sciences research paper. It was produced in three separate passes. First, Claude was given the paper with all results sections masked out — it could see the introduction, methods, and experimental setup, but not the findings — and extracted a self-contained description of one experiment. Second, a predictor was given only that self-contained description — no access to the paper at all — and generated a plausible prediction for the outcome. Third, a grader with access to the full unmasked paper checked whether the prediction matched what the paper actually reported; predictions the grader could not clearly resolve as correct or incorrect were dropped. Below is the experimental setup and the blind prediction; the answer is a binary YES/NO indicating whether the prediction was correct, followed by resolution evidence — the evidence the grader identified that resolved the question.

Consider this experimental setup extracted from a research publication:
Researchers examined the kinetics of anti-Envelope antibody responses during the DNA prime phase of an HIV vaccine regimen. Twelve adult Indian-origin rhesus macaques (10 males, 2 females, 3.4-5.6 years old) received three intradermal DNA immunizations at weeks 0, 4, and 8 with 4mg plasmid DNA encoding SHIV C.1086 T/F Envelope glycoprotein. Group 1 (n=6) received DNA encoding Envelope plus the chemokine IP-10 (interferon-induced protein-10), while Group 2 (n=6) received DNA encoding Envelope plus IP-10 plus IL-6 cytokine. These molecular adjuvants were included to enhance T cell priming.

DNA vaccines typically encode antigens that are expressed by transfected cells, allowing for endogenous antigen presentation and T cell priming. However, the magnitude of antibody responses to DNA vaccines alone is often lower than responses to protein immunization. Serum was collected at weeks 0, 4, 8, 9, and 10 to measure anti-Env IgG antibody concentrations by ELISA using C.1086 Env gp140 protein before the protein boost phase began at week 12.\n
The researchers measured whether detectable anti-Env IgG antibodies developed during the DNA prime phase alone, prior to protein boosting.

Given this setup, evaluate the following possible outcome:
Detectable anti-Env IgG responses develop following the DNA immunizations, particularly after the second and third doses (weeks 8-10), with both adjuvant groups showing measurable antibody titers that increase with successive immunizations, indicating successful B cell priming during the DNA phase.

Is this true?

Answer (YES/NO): NO